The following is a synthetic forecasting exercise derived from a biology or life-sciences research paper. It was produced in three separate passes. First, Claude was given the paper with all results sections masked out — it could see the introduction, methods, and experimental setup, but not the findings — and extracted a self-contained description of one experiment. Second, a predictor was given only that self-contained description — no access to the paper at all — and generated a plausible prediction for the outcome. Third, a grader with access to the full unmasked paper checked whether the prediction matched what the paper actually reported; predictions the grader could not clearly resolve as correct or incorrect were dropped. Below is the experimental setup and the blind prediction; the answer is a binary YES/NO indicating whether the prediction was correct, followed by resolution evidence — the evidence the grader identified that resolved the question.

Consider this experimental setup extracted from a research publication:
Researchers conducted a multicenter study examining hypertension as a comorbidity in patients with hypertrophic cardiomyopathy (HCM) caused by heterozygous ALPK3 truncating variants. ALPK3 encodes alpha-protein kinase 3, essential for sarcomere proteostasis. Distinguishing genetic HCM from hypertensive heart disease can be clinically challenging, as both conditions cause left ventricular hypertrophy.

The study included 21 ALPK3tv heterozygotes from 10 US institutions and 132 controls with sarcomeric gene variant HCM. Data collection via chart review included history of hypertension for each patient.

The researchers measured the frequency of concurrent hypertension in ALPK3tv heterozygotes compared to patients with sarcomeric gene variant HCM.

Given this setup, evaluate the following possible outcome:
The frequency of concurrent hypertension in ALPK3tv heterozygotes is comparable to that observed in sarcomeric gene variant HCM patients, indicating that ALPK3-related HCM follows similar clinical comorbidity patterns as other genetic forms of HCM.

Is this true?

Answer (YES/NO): YES